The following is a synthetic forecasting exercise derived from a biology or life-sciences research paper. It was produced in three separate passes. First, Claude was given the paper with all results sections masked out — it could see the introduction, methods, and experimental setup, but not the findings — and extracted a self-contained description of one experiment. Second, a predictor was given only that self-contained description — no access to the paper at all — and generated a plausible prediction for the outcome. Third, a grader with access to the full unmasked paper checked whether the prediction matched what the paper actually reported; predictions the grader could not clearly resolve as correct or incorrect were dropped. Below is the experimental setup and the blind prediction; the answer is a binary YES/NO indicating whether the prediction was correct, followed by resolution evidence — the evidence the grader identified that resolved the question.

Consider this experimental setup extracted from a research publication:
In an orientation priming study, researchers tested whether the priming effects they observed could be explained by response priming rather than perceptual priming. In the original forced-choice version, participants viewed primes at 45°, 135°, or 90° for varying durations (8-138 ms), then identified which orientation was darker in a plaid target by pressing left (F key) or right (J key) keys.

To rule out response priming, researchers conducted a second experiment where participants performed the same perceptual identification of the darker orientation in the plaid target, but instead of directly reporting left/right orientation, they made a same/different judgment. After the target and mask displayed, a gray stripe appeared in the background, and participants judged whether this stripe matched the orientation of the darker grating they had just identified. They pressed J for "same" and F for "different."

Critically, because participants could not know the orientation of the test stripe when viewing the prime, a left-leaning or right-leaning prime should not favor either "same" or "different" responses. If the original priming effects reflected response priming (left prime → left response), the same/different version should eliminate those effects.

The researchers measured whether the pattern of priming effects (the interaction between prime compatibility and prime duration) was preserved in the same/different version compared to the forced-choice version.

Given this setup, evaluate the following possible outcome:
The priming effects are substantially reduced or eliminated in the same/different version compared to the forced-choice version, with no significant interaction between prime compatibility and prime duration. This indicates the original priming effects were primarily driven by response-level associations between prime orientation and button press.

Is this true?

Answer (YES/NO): NO